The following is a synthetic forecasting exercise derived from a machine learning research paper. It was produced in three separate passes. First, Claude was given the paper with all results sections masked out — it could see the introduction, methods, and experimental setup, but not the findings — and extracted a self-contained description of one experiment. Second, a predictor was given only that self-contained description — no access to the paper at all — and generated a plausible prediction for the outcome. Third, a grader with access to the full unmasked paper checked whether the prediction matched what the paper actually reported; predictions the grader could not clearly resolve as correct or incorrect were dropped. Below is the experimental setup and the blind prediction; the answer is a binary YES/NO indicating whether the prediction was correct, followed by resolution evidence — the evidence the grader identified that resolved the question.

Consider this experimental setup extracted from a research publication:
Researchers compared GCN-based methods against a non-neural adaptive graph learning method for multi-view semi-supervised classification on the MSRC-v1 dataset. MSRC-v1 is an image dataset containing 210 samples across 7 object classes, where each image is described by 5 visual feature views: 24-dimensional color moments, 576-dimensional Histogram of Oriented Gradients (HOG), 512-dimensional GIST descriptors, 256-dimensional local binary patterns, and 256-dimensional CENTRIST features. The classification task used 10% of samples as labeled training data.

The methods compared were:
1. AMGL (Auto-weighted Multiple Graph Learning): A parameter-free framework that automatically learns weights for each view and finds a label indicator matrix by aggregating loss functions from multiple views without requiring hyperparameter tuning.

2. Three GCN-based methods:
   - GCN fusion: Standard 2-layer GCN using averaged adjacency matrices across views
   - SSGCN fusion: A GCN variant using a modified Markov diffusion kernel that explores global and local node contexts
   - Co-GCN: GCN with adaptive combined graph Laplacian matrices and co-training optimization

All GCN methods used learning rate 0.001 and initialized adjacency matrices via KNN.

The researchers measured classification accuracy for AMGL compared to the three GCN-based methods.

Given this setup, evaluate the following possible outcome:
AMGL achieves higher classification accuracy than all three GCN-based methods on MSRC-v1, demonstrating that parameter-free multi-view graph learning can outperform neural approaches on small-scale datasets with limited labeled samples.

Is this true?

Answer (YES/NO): YES